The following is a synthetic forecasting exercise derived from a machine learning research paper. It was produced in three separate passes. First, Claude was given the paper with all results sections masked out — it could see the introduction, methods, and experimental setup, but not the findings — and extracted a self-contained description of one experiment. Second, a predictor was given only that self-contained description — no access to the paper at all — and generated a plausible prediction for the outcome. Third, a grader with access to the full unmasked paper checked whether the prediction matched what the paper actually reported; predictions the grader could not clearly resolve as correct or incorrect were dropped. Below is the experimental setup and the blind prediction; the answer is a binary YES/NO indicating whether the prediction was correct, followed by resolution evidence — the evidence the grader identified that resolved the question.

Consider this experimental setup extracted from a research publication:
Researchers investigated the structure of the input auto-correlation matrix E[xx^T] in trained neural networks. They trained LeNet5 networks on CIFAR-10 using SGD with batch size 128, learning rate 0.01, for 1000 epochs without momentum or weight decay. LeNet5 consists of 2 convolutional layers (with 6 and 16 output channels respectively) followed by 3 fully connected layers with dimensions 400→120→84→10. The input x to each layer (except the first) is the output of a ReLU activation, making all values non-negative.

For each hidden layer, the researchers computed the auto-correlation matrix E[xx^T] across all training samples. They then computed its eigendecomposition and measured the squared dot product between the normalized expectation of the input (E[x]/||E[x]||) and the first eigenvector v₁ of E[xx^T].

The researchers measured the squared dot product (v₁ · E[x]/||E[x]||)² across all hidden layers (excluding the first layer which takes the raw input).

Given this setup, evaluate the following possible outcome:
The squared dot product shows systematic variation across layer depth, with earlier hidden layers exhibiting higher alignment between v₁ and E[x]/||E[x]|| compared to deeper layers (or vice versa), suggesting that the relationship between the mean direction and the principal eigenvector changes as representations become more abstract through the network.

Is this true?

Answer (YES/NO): NO